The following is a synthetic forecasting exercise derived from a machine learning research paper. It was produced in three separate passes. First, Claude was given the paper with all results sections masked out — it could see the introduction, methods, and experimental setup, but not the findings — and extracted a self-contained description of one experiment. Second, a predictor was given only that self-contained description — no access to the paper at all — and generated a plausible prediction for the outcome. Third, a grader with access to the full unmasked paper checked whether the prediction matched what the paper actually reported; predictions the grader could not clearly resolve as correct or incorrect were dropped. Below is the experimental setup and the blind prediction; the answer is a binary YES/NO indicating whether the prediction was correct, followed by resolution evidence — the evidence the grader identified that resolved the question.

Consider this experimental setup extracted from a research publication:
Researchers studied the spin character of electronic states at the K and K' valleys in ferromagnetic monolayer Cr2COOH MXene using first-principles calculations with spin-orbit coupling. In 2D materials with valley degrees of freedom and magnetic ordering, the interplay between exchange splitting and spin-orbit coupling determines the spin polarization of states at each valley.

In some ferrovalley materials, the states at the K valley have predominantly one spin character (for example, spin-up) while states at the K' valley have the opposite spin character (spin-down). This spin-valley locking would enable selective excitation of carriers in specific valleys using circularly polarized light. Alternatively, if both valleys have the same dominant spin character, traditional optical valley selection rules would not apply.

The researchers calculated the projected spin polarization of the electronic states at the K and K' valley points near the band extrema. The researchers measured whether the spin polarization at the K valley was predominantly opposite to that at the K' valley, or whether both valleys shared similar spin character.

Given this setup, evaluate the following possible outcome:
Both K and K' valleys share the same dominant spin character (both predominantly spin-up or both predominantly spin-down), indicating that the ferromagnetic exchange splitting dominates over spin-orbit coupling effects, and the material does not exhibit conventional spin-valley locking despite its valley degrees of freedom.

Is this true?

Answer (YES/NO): YES